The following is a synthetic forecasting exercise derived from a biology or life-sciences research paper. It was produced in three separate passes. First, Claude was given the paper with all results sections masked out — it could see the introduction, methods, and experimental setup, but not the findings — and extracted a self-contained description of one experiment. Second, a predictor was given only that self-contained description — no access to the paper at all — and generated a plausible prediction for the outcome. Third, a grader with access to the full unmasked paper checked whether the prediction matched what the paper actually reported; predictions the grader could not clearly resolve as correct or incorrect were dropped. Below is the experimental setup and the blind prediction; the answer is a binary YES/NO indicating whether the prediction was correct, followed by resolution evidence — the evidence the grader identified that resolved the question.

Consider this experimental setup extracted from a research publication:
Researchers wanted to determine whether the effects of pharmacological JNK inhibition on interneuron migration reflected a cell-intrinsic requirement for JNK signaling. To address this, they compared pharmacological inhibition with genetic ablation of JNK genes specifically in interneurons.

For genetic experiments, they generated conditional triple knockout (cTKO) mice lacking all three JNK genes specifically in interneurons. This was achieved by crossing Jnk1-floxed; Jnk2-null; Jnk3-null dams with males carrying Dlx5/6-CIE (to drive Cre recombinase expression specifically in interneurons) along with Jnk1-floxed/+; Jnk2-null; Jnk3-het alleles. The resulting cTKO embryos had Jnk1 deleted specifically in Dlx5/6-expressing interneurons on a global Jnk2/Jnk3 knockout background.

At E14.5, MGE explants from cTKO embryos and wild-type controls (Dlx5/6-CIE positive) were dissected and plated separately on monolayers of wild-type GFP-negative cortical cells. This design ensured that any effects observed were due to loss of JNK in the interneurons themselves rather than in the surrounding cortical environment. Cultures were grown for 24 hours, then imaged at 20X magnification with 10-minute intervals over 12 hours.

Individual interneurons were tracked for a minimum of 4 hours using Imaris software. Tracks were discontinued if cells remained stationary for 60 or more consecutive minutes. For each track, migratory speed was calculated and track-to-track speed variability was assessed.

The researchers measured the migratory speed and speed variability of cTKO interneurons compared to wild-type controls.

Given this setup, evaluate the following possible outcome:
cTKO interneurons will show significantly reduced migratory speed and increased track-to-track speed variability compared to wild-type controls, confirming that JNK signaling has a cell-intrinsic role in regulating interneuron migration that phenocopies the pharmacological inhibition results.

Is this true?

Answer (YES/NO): NO